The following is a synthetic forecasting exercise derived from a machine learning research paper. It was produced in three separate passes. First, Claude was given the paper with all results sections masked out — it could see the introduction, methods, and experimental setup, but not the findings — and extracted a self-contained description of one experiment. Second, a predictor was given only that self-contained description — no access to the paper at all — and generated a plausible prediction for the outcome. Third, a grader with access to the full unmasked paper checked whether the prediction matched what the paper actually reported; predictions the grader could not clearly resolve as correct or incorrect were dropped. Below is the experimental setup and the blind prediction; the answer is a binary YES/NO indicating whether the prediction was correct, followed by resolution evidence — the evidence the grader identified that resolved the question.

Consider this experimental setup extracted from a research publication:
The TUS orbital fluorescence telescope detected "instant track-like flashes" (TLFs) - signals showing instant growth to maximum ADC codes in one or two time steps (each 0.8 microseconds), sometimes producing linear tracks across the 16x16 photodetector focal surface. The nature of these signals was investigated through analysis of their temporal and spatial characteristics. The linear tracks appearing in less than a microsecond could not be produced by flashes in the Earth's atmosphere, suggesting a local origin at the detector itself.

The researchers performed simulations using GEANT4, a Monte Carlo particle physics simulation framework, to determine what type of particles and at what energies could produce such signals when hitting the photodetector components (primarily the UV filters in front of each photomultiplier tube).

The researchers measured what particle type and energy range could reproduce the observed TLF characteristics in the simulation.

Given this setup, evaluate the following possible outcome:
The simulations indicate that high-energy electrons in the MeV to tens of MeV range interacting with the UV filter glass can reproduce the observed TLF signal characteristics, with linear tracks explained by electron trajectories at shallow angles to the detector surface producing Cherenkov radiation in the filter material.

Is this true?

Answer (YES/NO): NO